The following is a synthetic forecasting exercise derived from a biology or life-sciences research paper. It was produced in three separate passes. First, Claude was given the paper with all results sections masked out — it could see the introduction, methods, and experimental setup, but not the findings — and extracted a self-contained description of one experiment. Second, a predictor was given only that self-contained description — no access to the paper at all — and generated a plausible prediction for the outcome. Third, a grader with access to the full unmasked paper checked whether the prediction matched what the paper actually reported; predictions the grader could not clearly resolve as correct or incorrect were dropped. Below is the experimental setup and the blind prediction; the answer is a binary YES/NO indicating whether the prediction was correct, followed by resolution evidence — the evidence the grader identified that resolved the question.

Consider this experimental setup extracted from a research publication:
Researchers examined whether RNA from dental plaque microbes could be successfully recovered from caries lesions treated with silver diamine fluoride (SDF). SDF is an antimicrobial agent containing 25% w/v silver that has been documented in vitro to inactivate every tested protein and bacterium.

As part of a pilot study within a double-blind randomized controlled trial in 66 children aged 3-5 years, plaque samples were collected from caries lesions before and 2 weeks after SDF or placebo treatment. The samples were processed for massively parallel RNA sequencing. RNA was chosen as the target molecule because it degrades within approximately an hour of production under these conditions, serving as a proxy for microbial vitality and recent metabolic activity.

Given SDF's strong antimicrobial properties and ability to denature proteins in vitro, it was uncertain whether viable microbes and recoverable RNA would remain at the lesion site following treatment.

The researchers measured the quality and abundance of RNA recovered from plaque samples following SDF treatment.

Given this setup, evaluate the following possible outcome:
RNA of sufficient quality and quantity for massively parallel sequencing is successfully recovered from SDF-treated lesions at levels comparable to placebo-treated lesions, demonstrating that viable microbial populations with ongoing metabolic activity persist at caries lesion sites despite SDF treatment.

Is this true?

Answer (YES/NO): YES